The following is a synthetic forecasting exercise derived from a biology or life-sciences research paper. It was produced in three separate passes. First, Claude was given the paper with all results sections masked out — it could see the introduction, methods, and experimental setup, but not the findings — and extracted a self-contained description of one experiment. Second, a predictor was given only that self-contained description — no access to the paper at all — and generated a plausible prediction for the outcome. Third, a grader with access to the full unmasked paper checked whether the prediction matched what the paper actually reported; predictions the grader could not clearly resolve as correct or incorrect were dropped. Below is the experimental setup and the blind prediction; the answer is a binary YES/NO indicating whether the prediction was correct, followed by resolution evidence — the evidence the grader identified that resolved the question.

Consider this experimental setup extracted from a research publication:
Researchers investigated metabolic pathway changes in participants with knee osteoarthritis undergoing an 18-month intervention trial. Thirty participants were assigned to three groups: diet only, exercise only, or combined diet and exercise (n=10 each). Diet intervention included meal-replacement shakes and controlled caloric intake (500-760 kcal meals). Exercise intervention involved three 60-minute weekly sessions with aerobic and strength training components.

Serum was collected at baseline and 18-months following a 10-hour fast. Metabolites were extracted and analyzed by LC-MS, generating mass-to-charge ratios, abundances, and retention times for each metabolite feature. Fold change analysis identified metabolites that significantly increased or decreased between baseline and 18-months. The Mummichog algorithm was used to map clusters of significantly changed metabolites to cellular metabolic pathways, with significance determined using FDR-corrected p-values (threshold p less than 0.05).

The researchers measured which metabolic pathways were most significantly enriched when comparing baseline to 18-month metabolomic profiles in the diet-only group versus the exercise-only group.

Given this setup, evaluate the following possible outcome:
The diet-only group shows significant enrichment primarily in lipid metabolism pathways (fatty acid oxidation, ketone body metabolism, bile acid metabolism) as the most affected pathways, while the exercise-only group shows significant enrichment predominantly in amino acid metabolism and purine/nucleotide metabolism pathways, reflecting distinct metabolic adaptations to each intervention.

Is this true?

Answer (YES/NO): NO